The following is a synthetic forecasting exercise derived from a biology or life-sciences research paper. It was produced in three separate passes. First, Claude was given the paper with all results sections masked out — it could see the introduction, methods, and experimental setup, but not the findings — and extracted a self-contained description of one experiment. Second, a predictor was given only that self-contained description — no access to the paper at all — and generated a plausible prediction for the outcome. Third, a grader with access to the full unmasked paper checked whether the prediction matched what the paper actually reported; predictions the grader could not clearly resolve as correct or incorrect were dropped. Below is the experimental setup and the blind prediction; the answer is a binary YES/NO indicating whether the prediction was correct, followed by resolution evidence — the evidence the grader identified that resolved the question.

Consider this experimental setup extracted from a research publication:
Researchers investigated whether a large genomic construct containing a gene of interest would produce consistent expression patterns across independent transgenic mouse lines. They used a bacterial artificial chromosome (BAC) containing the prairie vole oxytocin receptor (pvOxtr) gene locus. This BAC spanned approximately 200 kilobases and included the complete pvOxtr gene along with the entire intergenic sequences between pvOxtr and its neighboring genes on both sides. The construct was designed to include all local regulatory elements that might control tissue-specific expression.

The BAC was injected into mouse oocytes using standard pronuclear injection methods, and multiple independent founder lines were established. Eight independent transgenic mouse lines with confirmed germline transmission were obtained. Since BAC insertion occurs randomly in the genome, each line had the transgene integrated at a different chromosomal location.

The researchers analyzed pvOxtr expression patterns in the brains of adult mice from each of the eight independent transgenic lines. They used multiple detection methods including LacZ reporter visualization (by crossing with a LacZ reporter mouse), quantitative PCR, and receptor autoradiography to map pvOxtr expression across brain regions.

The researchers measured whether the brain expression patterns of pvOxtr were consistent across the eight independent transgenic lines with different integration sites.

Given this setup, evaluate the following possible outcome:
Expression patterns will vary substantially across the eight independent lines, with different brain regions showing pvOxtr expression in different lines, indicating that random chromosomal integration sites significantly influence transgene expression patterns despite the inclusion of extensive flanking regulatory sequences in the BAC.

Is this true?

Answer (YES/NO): YES